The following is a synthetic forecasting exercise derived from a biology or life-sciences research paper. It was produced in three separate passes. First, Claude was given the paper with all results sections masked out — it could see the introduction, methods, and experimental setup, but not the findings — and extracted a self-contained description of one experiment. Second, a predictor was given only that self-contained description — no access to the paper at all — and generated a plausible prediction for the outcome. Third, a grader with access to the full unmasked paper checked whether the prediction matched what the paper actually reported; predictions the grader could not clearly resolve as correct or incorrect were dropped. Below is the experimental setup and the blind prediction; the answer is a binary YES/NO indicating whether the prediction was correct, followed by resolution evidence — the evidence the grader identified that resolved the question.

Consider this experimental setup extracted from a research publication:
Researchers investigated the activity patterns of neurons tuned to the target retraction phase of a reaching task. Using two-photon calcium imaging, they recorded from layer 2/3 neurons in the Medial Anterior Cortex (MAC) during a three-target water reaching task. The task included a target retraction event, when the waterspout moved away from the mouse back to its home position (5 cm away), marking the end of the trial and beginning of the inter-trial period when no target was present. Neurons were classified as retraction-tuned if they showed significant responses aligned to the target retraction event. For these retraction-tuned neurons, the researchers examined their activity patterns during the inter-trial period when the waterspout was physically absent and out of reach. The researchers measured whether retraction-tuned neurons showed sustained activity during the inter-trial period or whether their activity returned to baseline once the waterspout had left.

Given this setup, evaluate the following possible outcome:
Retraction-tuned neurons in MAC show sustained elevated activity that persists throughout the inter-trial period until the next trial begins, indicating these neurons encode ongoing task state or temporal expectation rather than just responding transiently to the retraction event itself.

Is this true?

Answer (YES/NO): YES